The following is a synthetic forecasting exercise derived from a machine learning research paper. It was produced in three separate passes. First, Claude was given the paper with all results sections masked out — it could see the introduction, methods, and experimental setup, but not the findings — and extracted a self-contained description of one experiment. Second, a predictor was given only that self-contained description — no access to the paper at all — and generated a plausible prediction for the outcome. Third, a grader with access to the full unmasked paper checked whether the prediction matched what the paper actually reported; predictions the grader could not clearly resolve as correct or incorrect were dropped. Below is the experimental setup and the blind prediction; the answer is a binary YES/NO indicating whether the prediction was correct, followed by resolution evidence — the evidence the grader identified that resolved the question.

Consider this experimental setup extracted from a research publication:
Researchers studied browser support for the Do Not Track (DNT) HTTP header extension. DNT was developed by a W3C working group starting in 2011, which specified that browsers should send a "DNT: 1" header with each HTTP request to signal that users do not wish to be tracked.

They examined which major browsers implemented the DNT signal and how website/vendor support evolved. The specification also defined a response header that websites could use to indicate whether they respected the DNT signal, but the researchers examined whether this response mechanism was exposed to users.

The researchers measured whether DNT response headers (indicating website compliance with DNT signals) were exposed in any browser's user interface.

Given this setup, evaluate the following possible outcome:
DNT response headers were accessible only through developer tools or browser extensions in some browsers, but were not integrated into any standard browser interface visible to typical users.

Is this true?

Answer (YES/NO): NO